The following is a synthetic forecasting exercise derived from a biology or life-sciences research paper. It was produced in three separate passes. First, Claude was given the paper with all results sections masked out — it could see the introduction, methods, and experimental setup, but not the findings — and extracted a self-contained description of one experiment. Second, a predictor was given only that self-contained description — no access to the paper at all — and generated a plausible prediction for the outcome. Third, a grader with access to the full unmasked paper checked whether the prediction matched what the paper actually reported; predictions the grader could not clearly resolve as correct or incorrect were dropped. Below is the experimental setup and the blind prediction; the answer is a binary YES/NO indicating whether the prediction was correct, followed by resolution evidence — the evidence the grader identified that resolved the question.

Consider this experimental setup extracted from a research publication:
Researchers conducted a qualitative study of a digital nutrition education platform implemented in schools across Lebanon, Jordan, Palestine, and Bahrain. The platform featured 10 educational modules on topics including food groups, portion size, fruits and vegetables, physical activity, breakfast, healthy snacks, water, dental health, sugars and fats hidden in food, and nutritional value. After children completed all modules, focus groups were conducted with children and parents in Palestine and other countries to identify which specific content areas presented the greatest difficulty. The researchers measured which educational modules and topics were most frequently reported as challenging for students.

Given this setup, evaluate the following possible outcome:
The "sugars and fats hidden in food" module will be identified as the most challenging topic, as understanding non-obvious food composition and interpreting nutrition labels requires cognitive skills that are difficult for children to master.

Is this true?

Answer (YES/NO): YES